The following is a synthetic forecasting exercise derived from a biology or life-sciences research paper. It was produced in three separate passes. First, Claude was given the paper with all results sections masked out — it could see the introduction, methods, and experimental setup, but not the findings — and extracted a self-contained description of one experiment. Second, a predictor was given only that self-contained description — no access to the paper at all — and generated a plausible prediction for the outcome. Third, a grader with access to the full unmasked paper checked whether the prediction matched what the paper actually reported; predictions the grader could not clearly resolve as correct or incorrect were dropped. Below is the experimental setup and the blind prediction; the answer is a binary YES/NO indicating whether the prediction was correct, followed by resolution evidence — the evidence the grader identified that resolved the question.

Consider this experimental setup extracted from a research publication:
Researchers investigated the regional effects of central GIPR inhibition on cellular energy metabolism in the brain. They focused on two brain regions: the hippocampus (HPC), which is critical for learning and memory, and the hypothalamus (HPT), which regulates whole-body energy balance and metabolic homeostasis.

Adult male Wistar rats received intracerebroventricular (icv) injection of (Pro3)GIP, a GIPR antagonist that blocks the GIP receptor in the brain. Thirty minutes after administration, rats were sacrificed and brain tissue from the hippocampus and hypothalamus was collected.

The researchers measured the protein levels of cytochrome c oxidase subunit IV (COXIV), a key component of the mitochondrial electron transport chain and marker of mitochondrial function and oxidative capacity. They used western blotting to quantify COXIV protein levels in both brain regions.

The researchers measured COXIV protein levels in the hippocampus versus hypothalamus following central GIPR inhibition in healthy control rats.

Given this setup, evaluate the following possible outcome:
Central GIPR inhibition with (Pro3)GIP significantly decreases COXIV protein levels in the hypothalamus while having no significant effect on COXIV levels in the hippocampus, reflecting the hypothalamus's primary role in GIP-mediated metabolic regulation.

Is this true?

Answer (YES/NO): NO